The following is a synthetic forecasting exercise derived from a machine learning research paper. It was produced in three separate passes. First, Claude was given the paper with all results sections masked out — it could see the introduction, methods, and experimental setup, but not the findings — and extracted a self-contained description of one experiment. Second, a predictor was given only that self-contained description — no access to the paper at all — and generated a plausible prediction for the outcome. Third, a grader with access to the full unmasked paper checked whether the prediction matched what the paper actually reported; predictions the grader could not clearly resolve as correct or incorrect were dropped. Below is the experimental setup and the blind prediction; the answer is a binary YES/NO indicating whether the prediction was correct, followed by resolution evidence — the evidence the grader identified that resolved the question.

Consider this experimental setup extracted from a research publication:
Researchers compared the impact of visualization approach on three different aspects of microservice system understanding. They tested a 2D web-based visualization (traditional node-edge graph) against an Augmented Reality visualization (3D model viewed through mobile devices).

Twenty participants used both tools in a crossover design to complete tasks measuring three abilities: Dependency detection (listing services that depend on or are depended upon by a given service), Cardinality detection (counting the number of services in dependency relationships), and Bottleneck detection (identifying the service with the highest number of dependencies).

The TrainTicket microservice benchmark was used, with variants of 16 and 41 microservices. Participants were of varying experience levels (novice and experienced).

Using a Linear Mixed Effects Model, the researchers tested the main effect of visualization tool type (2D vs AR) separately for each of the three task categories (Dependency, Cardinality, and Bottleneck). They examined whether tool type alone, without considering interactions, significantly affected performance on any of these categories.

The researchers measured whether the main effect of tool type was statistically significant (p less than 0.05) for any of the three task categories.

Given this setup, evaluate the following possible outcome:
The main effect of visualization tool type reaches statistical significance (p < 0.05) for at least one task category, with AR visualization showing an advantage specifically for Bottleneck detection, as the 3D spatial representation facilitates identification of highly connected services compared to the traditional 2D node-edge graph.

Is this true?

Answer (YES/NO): NO